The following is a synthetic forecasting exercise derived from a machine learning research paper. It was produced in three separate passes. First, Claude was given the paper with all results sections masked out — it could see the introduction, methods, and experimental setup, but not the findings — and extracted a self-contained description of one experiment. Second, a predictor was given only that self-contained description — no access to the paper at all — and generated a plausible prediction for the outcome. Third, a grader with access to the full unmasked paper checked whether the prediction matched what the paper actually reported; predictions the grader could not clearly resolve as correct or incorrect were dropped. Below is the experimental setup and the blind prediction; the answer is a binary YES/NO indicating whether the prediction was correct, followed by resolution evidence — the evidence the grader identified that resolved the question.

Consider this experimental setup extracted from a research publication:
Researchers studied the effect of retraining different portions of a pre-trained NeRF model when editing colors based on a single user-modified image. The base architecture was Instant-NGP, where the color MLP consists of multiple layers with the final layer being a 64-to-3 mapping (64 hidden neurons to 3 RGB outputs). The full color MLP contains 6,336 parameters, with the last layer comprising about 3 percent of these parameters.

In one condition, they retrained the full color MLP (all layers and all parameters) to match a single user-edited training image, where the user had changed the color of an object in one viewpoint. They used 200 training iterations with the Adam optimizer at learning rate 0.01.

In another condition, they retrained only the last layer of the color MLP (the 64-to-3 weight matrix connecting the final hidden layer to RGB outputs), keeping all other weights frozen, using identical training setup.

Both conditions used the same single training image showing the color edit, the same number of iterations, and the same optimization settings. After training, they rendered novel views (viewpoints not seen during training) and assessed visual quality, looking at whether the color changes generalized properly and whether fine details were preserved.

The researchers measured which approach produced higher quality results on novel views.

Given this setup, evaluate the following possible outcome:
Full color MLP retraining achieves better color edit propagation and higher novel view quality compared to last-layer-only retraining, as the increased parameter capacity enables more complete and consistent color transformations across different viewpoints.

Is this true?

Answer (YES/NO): NO